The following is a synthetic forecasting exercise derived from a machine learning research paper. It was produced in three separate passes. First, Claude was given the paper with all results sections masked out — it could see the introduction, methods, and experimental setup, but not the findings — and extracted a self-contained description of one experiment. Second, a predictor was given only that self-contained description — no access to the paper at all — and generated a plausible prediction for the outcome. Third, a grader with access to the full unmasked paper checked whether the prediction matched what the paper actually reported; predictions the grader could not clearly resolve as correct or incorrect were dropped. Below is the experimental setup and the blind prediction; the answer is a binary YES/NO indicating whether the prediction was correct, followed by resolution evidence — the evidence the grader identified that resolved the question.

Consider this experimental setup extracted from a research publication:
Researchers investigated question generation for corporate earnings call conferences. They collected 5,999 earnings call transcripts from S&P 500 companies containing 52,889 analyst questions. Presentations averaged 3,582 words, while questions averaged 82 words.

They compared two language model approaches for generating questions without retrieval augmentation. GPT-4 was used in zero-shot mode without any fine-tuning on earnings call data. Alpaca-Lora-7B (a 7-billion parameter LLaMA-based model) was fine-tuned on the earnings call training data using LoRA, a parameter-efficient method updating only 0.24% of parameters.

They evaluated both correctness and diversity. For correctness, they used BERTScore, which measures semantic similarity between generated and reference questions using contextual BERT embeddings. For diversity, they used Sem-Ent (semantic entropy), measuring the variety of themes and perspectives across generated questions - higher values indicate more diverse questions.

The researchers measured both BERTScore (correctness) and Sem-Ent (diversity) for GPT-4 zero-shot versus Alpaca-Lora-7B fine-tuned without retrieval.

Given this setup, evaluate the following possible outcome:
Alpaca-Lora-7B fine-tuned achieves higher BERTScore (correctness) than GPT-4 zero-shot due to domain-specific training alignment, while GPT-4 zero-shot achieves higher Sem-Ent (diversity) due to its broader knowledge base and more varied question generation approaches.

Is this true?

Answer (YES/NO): NO